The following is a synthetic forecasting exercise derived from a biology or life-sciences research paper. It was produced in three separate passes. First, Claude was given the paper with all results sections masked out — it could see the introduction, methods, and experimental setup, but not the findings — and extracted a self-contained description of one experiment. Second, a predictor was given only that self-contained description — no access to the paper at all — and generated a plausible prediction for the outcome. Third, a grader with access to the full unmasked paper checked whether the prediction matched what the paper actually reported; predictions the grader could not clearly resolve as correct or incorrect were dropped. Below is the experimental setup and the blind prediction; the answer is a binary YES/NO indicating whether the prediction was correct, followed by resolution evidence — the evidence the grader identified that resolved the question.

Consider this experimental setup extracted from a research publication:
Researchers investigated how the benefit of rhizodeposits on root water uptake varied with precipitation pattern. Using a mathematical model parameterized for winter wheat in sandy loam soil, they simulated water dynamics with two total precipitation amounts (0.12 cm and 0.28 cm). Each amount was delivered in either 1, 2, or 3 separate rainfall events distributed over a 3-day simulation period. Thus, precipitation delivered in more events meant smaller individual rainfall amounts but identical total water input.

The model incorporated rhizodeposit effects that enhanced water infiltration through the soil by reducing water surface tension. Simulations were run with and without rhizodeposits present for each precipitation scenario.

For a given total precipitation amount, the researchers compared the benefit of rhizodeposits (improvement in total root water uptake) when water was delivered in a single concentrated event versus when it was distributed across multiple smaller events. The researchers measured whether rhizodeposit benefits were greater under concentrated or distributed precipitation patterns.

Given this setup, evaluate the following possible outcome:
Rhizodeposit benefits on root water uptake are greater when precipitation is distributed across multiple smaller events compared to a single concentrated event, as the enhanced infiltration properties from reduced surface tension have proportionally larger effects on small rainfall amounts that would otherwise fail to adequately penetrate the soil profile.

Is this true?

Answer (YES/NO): YES